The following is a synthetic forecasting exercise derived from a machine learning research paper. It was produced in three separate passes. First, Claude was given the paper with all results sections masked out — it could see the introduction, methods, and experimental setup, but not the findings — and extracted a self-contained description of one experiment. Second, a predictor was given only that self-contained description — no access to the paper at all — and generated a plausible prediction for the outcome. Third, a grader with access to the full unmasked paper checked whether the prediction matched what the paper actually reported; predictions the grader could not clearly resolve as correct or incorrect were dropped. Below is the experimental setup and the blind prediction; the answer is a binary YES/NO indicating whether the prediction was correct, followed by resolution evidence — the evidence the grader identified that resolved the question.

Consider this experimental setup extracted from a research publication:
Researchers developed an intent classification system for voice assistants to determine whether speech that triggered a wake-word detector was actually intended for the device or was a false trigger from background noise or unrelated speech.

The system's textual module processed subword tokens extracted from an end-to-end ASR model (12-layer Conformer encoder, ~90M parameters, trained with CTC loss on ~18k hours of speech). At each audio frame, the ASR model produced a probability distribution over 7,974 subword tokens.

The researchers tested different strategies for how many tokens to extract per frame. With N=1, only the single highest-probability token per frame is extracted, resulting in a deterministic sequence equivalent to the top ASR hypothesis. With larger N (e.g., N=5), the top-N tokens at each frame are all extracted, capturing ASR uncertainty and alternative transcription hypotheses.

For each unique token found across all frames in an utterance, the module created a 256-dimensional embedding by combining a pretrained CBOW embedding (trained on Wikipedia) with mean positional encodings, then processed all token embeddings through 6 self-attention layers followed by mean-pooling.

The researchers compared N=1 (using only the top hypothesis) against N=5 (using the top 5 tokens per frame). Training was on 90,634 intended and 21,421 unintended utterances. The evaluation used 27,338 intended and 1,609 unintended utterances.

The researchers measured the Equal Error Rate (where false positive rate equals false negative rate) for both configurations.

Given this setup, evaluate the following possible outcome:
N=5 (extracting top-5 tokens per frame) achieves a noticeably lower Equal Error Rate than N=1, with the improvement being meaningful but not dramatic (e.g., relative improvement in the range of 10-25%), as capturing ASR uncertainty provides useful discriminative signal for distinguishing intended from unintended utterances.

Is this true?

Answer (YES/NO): NO